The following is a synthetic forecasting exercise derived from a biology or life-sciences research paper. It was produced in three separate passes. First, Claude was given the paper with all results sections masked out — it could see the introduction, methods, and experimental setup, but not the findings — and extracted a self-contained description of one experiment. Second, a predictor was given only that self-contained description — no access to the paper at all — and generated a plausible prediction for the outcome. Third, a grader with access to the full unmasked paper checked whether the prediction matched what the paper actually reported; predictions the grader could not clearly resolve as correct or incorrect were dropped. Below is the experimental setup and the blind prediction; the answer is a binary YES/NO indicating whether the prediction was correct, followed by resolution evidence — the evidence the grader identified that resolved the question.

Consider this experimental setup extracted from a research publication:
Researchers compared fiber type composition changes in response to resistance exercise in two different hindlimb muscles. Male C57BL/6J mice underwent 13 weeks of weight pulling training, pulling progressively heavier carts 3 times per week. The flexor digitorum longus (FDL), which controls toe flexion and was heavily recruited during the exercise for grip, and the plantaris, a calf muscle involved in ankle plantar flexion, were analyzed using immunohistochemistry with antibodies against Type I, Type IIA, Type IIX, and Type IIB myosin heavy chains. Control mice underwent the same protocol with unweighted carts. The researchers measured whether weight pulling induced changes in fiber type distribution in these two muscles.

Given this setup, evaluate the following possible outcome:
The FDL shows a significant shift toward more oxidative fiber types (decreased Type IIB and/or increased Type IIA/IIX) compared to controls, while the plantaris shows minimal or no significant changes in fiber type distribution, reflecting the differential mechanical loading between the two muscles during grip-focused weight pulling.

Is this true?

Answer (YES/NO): YES